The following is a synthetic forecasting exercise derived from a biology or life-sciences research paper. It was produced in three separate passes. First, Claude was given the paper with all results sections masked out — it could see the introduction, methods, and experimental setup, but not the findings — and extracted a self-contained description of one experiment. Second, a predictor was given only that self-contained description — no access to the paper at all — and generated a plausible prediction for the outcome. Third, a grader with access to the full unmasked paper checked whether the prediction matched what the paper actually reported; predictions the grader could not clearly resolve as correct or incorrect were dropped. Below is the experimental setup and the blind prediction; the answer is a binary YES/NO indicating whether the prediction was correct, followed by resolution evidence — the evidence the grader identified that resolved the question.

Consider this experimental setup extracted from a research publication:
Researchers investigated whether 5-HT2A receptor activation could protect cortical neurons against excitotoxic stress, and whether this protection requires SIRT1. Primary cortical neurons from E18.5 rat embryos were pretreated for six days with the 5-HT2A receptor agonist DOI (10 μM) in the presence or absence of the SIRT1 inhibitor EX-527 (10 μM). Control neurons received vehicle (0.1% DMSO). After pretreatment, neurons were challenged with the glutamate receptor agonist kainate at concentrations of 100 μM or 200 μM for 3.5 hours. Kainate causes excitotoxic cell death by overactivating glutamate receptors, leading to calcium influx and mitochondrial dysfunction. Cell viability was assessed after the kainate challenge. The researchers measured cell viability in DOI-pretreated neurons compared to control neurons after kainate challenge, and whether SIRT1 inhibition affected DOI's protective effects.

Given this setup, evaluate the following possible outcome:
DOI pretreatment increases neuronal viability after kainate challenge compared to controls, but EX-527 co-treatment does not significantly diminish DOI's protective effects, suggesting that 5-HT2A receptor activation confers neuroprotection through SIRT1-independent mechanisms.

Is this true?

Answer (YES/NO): NO